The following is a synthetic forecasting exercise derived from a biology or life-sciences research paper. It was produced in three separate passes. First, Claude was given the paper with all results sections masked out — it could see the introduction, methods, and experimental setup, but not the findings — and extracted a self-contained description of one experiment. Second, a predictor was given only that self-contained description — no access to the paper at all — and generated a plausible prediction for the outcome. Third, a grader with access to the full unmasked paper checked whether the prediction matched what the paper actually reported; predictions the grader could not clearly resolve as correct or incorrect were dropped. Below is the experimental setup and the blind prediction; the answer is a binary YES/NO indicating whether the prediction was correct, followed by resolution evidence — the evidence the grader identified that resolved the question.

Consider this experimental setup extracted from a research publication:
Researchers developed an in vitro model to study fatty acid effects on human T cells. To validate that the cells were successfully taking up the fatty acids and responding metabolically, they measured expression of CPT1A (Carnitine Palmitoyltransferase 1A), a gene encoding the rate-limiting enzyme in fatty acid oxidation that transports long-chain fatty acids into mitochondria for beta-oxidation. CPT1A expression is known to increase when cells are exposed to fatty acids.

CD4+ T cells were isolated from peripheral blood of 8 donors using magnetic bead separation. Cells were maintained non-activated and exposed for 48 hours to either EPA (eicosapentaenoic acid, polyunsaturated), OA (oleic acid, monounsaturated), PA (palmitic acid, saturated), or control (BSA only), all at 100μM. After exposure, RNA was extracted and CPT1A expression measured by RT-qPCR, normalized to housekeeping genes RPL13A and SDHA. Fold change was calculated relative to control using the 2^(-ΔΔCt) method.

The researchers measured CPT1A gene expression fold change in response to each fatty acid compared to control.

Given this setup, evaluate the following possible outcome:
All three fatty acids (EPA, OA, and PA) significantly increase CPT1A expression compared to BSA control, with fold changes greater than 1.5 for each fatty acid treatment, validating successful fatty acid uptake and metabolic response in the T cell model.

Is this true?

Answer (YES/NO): YES